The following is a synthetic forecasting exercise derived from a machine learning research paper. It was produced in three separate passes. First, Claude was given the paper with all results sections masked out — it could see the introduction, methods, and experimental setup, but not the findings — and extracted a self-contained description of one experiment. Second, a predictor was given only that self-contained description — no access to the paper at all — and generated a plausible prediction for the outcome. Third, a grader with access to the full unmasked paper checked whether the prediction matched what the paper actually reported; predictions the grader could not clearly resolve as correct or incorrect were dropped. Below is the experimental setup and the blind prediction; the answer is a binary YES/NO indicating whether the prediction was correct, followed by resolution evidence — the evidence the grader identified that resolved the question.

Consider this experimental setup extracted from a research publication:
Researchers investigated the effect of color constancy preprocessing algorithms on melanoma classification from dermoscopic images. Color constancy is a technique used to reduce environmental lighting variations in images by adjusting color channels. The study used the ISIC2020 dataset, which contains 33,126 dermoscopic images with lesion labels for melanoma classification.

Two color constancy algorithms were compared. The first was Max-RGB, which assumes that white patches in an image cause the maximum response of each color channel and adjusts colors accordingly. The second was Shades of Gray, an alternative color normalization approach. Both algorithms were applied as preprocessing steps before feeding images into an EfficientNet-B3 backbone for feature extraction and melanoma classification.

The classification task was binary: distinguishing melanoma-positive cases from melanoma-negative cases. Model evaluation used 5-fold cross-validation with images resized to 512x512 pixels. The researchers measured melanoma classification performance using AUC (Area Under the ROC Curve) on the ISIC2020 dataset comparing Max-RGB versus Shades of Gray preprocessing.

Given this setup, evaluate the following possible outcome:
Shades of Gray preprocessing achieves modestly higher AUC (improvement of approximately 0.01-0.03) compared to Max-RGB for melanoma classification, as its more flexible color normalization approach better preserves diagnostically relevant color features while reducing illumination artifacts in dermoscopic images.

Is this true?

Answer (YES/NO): NO